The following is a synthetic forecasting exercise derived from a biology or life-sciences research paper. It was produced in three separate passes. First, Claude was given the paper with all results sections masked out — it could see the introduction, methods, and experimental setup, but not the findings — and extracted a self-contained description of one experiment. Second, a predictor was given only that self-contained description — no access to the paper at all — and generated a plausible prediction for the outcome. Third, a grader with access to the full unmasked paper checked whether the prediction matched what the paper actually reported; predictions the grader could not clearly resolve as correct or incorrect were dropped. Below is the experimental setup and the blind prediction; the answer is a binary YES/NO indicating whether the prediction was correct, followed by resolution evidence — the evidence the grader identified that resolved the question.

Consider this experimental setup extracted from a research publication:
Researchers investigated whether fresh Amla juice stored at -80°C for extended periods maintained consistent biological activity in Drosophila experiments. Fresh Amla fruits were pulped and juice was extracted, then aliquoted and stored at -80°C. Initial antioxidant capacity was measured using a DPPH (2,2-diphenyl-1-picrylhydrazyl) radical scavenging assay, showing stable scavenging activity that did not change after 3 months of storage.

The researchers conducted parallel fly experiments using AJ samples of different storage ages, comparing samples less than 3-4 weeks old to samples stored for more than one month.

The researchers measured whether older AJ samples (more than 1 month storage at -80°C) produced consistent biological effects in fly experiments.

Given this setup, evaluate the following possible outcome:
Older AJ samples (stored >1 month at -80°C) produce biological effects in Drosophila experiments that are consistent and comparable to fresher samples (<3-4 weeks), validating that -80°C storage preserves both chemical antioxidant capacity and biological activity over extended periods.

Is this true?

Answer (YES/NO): NO